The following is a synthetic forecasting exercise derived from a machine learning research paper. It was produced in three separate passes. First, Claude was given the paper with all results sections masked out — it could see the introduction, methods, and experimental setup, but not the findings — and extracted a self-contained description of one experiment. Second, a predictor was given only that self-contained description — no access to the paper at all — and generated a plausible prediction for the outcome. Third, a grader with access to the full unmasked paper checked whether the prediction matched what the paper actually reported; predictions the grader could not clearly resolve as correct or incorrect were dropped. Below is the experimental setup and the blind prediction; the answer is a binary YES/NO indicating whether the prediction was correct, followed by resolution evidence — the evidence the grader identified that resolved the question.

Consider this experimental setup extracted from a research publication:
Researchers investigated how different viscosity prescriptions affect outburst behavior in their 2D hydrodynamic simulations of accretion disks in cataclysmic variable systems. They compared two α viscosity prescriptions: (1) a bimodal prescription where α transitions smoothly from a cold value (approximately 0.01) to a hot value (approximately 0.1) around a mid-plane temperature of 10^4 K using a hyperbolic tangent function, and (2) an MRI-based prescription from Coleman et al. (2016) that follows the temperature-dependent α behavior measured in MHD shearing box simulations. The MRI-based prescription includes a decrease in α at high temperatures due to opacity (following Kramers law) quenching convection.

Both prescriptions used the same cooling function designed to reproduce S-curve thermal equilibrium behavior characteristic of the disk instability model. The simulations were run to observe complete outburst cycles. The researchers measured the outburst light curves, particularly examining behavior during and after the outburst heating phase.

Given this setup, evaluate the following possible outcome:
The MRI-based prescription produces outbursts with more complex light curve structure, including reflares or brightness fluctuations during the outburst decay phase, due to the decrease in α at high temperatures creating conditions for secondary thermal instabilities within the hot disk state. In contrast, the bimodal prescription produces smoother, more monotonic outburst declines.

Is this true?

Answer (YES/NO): YES